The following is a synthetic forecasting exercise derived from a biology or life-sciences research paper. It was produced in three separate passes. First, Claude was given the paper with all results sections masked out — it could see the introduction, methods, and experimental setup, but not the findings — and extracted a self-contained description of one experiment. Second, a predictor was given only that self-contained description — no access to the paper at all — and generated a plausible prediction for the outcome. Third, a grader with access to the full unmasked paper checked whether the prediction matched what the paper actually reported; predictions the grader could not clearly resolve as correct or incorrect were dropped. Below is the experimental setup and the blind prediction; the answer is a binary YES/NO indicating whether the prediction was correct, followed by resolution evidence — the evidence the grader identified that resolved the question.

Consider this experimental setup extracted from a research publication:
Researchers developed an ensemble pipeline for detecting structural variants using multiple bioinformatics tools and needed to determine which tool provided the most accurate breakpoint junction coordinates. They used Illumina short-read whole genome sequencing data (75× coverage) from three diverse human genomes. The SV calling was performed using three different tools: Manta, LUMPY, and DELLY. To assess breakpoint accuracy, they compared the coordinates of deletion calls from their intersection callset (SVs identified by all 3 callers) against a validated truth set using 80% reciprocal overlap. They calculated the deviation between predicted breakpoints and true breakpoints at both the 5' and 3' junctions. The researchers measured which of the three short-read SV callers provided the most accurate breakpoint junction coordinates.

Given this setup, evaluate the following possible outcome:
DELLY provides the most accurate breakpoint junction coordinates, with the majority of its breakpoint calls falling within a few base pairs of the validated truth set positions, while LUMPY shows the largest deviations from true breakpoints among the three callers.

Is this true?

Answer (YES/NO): NO